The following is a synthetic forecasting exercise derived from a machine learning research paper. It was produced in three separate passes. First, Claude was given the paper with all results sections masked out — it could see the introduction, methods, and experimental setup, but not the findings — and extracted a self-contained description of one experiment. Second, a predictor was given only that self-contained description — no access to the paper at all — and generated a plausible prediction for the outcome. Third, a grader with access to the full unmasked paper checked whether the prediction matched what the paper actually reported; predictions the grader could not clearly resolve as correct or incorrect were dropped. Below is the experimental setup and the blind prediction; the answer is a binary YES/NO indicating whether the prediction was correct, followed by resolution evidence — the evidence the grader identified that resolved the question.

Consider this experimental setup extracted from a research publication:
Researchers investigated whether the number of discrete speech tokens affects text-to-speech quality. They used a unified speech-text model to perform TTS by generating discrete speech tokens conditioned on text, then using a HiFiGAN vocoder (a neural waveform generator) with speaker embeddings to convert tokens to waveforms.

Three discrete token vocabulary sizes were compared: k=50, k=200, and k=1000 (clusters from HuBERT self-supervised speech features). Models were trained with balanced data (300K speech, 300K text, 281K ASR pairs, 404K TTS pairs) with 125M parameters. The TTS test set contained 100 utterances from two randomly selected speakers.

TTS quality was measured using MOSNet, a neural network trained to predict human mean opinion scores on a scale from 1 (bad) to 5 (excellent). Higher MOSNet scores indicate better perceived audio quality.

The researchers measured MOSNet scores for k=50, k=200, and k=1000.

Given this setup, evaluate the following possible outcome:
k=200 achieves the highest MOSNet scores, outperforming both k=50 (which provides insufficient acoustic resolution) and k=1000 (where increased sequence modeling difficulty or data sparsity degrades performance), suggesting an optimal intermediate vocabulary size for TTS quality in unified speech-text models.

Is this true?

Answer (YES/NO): YES